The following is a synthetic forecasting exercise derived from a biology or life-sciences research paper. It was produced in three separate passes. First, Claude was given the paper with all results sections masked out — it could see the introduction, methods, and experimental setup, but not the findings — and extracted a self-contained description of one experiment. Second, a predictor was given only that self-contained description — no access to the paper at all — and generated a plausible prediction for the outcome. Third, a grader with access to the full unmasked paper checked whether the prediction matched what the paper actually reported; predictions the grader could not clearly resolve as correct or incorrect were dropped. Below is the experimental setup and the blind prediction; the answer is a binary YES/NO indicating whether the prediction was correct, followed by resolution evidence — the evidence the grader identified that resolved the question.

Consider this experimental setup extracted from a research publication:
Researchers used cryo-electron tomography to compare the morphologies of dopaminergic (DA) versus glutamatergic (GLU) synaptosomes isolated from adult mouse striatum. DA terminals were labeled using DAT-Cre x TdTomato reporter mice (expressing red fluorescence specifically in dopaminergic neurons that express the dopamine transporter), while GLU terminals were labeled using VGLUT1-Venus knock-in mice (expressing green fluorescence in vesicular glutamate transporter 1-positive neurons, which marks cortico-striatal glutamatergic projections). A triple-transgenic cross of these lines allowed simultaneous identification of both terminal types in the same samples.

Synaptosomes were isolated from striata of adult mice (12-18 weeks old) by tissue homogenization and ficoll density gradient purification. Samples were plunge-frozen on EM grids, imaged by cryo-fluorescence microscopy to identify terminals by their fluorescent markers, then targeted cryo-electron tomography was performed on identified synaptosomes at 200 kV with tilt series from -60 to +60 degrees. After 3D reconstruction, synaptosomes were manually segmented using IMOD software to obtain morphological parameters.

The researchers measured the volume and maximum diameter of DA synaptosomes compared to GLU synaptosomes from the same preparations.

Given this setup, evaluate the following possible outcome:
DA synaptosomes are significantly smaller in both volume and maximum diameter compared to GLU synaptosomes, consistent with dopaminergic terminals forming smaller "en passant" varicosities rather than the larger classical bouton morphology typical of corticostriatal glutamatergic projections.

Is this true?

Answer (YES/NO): YES